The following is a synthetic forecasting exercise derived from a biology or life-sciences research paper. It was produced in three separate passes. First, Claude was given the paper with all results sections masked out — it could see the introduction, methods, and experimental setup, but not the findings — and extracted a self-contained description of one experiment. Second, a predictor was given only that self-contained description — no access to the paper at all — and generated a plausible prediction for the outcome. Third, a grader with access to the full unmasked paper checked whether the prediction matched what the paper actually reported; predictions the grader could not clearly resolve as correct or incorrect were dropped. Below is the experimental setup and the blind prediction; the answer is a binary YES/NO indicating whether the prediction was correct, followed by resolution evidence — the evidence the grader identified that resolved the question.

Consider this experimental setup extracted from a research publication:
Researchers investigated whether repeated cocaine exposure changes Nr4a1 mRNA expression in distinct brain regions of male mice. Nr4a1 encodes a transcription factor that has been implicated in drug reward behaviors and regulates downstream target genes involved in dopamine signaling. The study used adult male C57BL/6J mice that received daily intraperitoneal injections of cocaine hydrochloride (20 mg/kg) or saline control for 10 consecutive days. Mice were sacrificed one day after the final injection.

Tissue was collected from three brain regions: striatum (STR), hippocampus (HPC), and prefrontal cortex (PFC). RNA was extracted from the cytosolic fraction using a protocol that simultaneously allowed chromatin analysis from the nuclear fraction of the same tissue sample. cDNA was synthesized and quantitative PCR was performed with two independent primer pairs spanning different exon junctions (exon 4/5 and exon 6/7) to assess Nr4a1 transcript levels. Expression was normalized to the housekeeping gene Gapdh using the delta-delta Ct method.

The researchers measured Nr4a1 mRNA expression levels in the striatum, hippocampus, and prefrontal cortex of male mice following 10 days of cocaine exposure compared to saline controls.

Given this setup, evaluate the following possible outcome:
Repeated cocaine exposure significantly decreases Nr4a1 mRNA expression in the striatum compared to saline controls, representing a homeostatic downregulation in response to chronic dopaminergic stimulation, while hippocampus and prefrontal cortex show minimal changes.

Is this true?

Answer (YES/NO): NO